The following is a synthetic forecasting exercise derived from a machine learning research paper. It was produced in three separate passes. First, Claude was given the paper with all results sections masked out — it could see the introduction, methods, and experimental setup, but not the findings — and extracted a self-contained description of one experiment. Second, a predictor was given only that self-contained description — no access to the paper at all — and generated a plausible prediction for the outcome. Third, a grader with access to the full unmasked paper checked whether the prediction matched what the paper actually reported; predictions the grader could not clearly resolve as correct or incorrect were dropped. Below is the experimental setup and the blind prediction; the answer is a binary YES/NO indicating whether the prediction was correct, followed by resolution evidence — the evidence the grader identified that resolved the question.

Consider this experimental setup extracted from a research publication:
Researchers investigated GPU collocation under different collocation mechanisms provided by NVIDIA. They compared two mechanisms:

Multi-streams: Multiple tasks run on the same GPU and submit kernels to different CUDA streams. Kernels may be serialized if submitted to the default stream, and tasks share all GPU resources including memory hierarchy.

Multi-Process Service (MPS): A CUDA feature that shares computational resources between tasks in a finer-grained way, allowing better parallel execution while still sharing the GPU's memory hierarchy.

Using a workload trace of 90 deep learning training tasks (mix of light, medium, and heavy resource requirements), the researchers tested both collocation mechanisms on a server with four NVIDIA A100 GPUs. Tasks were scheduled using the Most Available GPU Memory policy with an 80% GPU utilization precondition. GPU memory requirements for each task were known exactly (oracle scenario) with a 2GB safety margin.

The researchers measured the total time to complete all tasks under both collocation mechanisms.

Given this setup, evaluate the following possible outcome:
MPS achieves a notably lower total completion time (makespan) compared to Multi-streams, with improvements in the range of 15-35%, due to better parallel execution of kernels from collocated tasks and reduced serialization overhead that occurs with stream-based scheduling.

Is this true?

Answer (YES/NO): YES